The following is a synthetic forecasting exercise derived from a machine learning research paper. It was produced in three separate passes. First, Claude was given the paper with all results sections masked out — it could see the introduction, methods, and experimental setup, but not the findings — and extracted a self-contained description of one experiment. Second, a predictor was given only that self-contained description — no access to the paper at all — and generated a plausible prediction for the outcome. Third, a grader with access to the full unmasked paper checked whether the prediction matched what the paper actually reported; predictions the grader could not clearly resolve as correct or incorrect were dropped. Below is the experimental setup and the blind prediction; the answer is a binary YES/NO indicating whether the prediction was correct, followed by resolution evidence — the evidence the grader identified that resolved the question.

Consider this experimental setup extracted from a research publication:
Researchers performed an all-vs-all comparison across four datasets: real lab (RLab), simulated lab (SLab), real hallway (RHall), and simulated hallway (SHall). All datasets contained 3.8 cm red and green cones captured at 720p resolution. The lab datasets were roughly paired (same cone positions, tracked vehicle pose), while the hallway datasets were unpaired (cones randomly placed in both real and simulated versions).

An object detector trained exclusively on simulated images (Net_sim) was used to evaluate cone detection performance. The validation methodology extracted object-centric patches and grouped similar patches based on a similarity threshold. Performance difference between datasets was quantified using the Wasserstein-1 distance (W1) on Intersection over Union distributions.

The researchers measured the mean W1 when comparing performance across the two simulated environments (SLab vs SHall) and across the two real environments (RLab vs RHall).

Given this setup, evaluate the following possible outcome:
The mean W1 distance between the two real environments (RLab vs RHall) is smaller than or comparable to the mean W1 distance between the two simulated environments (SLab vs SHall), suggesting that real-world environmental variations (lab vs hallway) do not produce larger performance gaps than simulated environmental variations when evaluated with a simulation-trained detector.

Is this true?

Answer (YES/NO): NO